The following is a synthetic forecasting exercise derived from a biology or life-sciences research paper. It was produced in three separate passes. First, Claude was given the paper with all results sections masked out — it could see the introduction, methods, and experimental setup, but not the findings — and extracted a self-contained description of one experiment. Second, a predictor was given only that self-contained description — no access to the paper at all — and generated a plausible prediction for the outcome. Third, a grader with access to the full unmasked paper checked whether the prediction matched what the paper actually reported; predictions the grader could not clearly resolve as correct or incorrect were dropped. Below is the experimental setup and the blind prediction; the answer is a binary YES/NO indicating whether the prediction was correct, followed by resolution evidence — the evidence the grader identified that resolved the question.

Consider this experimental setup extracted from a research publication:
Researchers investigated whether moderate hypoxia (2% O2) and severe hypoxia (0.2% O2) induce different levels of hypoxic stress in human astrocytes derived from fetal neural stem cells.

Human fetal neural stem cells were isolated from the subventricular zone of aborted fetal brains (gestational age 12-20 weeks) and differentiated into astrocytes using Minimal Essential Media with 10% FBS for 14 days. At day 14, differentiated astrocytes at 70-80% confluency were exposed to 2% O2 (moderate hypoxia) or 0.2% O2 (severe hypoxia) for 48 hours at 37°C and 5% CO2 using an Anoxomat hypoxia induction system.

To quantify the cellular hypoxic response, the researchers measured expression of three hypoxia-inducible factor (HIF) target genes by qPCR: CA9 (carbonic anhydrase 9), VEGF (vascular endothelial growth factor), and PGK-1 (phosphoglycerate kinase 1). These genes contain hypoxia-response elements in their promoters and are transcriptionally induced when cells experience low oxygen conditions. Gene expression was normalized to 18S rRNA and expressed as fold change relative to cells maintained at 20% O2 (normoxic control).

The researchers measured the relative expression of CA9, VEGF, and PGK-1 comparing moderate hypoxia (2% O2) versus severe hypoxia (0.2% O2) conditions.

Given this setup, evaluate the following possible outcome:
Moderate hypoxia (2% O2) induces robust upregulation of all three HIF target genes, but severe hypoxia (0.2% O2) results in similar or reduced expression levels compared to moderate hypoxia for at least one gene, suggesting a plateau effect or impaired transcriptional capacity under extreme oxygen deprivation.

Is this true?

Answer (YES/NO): NO